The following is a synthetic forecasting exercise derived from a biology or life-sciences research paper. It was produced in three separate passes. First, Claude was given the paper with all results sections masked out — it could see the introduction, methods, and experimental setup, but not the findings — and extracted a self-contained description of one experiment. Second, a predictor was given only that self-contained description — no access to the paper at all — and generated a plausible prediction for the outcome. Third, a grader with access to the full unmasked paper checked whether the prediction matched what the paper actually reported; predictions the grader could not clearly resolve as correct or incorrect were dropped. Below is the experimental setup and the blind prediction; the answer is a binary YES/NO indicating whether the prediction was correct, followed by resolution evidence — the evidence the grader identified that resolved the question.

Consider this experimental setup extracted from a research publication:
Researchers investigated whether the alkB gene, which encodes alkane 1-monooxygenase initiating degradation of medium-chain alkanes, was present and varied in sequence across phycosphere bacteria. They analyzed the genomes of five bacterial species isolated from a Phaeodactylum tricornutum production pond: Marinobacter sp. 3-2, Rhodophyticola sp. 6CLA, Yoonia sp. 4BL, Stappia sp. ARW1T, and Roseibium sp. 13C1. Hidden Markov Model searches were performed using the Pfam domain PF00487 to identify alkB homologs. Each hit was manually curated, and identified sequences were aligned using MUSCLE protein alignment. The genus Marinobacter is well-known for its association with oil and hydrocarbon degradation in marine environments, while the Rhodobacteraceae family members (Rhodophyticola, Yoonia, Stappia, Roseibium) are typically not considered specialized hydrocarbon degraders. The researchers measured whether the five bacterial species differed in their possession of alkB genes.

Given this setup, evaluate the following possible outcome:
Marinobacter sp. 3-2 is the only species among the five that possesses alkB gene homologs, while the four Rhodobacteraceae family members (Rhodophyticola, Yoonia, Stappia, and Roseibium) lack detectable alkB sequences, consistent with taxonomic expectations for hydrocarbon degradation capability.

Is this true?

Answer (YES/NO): NO